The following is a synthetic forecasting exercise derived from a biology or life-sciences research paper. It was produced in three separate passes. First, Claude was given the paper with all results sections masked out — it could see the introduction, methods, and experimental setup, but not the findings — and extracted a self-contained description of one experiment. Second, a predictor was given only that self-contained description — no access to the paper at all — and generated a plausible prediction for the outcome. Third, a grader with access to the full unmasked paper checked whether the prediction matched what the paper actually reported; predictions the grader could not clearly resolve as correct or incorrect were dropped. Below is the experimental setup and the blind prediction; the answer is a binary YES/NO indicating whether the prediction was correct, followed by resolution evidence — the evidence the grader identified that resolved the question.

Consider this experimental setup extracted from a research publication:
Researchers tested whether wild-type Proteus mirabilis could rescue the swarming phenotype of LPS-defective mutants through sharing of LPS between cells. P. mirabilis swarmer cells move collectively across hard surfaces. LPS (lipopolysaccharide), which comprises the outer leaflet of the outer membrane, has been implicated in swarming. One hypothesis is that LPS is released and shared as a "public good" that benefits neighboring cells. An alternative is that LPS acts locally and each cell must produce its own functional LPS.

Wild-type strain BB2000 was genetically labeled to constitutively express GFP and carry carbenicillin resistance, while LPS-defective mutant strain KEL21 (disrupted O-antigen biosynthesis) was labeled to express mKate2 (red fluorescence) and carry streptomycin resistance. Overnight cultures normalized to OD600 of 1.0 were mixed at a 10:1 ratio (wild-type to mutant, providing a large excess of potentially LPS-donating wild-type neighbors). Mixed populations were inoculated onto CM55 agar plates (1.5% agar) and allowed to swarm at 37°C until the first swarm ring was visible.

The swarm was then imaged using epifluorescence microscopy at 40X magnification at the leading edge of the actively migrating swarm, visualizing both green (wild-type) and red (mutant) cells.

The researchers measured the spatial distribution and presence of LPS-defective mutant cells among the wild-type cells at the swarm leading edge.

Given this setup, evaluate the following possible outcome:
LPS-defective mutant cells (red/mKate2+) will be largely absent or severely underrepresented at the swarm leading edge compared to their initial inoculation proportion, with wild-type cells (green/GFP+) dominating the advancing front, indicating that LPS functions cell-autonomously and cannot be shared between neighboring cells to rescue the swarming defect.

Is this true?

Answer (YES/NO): YES